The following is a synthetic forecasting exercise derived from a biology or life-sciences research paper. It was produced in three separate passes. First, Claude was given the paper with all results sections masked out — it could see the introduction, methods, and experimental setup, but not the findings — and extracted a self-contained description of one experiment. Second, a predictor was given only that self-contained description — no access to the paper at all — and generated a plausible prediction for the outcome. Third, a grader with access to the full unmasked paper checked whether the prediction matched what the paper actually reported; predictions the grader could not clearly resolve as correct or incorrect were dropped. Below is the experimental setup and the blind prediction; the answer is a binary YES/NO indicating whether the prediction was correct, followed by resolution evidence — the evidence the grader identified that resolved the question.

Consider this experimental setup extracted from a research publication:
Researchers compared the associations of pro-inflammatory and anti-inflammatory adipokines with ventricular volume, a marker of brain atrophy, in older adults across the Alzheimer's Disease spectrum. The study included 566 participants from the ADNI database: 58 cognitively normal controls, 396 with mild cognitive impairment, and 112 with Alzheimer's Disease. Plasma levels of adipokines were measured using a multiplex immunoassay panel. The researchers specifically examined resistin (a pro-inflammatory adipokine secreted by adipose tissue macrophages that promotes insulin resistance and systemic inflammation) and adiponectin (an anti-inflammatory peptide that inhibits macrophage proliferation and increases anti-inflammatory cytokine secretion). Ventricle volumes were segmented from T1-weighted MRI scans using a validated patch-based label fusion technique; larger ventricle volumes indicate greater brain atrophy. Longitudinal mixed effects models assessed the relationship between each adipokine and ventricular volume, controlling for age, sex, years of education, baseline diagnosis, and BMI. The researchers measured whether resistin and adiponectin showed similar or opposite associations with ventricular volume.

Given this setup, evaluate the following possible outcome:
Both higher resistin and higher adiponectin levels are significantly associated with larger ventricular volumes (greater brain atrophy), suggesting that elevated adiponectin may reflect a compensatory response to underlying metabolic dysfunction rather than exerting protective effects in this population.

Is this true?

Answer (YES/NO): NO